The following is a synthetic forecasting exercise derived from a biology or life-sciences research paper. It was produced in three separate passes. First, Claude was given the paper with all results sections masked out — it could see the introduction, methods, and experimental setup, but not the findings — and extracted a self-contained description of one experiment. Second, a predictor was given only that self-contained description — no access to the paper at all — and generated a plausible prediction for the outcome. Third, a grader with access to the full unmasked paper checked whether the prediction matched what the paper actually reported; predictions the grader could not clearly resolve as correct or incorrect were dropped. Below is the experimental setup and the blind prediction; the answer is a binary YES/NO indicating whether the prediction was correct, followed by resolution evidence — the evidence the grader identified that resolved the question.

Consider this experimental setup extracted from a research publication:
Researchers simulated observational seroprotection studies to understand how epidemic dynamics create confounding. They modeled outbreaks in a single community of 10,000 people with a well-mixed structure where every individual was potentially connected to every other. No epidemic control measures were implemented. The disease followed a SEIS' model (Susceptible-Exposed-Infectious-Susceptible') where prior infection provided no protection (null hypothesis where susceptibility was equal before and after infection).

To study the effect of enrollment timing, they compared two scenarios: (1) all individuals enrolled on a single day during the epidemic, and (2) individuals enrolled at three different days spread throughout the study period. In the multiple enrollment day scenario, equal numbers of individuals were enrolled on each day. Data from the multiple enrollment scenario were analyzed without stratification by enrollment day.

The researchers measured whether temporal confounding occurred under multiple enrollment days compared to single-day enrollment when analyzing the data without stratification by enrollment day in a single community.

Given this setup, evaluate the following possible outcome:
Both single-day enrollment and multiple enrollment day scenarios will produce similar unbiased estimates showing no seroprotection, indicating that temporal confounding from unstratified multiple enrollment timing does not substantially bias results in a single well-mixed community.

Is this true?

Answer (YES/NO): NO